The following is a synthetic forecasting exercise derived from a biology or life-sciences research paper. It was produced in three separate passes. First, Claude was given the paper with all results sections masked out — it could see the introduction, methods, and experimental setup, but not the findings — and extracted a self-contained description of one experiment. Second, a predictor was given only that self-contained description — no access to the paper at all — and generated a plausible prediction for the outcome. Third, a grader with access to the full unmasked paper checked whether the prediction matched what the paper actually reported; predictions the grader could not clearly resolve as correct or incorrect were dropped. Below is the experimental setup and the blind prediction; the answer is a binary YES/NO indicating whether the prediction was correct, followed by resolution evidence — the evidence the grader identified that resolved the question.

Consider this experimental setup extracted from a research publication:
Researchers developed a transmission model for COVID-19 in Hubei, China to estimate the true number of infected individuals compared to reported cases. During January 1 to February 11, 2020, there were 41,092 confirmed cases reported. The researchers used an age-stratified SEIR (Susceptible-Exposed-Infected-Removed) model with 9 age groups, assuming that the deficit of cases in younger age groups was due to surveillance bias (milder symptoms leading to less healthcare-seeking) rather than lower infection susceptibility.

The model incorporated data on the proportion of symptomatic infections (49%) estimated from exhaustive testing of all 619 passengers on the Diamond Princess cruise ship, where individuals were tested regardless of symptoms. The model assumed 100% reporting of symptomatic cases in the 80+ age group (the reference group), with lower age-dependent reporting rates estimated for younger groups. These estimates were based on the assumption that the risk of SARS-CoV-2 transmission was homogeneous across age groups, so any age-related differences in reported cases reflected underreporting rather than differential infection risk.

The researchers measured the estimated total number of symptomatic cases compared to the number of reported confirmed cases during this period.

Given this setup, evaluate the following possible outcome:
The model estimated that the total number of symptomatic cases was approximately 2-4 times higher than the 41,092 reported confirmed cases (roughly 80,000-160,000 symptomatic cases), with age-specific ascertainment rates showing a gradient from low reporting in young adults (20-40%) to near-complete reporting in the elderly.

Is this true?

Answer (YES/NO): NO